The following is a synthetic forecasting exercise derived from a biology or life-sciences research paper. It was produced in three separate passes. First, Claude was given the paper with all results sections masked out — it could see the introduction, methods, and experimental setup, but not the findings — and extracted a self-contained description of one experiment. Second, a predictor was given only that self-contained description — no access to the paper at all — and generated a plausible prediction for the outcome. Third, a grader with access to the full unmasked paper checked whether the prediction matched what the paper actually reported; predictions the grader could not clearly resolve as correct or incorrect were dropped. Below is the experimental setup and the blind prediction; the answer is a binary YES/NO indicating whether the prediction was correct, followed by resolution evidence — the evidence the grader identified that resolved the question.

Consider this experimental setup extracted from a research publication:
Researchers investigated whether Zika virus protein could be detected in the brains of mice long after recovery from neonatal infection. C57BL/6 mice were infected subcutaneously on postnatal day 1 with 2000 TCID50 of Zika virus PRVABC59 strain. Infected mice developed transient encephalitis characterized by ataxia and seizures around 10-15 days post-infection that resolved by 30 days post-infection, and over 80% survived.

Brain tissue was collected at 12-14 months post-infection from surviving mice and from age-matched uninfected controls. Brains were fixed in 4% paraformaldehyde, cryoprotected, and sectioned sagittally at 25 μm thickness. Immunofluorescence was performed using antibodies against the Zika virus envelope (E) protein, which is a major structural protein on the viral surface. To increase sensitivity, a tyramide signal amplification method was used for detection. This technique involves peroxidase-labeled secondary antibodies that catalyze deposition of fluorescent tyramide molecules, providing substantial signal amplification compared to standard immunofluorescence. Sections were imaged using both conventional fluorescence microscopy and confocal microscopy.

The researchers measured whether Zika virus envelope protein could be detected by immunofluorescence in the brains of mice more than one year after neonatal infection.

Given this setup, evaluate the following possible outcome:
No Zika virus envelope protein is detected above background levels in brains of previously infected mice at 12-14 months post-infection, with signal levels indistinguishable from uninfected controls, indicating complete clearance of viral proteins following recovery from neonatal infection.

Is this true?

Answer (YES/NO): NO